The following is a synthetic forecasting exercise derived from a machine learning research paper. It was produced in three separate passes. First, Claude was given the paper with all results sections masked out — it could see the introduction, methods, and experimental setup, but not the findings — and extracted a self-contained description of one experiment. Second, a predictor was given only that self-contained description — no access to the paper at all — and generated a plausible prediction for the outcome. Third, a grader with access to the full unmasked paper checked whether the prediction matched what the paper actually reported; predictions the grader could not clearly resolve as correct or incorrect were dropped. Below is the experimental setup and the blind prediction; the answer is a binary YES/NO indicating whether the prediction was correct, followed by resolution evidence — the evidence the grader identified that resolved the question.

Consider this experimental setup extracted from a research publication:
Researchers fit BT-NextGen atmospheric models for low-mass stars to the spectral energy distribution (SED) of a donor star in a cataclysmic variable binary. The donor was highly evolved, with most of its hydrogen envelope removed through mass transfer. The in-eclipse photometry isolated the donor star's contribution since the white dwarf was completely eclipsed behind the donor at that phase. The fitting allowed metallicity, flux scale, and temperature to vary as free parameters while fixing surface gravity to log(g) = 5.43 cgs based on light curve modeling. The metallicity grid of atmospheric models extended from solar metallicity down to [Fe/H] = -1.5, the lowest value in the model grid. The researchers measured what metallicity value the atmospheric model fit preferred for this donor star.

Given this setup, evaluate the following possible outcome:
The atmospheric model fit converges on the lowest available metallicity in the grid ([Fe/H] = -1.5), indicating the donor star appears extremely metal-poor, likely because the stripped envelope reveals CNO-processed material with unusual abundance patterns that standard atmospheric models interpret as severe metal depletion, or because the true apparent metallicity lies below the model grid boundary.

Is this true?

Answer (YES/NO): YES